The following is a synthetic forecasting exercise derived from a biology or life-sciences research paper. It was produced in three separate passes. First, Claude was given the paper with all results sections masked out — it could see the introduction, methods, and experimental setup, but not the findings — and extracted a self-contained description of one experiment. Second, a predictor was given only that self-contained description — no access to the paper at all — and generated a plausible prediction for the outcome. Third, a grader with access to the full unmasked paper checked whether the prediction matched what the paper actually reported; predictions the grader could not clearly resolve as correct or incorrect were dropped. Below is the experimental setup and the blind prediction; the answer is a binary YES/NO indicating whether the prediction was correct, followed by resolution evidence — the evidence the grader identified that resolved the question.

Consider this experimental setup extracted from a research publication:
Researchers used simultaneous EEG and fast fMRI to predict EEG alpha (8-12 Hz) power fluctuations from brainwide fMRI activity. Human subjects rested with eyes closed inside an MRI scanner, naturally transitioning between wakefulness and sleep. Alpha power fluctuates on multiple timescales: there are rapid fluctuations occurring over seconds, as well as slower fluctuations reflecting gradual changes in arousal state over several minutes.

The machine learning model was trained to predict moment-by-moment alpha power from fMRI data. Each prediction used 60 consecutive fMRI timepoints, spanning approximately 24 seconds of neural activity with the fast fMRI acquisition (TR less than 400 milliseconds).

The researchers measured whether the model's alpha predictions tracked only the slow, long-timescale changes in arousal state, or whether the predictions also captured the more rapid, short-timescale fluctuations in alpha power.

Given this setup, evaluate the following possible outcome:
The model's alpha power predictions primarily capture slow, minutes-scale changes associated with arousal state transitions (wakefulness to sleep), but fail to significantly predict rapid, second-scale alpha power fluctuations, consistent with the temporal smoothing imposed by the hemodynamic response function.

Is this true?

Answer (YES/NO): NO